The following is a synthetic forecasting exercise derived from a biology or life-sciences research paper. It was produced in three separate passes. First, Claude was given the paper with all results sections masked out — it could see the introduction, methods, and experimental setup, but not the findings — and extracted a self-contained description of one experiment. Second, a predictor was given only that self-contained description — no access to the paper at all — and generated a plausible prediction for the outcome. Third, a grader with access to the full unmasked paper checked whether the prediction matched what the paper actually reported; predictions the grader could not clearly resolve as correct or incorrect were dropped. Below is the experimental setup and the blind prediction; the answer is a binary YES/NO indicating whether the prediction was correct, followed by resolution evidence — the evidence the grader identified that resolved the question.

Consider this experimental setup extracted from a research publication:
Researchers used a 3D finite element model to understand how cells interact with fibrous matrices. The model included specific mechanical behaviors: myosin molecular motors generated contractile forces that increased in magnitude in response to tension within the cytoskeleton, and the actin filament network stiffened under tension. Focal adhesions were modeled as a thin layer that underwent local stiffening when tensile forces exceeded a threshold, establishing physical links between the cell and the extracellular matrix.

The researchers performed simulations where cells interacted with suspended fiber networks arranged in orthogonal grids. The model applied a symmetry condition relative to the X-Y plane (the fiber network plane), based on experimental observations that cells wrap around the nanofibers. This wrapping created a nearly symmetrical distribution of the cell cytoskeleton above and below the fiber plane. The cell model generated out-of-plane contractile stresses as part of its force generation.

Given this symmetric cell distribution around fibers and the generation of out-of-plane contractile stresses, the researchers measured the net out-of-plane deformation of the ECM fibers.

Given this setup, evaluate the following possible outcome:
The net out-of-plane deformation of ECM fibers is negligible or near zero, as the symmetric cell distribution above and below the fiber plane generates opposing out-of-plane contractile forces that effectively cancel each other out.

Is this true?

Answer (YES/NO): YES